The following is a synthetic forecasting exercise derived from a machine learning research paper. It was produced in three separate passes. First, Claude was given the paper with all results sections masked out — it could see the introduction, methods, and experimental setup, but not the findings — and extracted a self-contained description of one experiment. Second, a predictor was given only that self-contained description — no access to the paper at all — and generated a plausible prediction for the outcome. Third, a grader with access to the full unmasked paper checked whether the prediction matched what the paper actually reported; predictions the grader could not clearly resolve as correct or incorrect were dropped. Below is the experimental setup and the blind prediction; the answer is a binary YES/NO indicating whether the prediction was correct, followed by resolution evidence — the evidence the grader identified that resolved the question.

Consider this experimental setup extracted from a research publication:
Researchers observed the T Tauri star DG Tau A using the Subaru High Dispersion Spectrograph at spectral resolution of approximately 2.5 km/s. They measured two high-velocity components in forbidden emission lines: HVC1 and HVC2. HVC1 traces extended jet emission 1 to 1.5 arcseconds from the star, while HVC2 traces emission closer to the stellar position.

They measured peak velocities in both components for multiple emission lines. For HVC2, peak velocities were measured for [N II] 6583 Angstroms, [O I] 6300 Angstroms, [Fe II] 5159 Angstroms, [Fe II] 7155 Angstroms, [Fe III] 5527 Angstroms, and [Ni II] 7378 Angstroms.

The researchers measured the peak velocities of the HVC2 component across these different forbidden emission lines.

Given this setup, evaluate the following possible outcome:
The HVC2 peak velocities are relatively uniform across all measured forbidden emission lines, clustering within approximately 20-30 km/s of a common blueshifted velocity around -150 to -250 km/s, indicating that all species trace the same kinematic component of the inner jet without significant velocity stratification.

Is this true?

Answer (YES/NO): YES